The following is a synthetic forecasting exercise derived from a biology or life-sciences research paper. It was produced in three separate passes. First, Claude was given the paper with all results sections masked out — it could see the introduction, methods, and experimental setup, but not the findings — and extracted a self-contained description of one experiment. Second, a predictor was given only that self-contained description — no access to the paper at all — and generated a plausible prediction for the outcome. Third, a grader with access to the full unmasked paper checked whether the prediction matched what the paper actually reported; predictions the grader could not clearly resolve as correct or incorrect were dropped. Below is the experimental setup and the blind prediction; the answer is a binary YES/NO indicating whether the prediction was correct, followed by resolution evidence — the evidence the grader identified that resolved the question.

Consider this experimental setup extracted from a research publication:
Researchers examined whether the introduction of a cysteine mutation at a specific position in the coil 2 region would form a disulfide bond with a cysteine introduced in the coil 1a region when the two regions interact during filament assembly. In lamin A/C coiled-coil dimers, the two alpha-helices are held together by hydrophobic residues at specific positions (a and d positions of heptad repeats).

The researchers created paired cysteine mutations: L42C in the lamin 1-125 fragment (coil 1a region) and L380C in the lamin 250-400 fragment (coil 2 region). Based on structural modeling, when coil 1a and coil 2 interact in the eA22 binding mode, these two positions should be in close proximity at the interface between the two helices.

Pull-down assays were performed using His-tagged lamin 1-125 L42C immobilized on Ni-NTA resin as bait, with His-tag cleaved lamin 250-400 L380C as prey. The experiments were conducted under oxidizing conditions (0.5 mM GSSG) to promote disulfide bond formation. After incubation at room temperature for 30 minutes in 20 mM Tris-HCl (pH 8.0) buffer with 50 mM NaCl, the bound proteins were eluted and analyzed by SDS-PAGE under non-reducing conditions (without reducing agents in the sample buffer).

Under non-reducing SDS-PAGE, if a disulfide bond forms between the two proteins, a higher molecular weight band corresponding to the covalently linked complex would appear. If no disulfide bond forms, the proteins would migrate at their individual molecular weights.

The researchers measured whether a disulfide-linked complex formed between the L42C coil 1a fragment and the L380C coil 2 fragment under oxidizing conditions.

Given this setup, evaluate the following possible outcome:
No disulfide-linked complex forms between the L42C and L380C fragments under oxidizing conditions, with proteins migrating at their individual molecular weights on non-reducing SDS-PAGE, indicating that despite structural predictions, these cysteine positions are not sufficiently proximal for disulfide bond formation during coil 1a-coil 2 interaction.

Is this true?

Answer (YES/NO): YES